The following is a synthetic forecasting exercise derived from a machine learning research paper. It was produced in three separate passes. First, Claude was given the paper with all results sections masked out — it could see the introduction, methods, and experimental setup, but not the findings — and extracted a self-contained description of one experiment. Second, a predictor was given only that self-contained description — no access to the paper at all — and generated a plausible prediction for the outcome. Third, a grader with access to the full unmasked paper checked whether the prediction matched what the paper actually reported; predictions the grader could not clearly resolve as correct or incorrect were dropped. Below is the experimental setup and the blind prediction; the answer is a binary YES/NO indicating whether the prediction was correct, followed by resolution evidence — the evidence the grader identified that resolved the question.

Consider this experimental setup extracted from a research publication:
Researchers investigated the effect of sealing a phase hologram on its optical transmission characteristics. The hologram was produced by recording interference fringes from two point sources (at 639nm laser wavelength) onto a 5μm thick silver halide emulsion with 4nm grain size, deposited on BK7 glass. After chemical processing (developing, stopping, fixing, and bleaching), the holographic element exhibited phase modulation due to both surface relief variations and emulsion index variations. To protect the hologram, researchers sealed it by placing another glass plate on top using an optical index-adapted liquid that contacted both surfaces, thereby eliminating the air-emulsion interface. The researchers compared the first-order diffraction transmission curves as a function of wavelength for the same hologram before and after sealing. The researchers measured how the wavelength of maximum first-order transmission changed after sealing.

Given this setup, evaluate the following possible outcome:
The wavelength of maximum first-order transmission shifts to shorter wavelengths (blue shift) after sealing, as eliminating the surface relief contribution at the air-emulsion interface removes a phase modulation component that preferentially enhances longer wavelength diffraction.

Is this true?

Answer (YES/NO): YES